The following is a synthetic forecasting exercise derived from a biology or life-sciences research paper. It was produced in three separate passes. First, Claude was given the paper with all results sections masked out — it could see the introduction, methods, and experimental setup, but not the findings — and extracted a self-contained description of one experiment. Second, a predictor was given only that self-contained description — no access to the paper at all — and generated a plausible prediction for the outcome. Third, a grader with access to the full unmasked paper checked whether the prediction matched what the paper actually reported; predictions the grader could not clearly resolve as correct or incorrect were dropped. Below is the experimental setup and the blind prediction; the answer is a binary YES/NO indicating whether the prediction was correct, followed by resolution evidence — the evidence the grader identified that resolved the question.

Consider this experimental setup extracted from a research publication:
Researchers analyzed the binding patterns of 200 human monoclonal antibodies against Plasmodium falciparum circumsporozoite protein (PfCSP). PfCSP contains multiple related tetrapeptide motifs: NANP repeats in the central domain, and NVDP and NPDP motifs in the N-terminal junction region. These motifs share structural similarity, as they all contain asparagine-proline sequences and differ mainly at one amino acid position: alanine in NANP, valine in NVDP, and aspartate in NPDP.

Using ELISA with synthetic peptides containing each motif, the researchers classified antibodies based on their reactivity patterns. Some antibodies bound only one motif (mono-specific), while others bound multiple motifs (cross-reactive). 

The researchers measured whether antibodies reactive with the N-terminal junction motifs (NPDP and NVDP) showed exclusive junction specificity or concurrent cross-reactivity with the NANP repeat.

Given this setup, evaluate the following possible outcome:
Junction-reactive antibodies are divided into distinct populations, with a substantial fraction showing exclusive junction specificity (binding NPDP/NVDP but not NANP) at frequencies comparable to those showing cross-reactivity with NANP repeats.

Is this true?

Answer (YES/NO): YES